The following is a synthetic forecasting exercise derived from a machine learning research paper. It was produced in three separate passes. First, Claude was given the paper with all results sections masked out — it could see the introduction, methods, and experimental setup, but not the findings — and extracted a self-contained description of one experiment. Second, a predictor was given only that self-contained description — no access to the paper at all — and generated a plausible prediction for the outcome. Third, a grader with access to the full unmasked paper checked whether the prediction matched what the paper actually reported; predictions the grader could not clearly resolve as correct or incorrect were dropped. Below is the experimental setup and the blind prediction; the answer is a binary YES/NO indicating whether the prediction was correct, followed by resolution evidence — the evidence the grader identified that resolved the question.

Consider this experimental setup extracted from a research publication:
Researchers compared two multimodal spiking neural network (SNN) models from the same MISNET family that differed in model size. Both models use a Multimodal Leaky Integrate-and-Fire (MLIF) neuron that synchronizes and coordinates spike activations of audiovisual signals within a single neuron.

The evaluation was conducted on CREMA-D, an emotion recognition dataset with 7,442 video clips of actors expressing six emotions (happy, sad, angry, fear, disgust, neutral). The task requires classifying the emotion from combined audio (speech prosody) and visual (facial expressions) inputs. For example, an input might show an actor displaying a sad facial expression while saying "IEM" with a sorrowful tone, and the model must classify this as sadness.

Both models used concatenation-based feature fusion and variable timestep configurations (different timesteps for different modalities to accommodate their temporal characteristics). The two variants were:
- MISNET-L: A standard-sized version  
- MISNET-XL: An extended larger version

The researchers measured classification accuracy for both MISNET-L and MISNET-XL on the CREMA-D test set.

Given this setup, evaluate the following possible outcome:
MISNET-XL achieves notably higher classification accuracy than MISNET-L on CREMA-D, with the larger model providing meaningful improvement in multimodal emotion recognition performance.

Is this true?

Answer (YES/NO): YES